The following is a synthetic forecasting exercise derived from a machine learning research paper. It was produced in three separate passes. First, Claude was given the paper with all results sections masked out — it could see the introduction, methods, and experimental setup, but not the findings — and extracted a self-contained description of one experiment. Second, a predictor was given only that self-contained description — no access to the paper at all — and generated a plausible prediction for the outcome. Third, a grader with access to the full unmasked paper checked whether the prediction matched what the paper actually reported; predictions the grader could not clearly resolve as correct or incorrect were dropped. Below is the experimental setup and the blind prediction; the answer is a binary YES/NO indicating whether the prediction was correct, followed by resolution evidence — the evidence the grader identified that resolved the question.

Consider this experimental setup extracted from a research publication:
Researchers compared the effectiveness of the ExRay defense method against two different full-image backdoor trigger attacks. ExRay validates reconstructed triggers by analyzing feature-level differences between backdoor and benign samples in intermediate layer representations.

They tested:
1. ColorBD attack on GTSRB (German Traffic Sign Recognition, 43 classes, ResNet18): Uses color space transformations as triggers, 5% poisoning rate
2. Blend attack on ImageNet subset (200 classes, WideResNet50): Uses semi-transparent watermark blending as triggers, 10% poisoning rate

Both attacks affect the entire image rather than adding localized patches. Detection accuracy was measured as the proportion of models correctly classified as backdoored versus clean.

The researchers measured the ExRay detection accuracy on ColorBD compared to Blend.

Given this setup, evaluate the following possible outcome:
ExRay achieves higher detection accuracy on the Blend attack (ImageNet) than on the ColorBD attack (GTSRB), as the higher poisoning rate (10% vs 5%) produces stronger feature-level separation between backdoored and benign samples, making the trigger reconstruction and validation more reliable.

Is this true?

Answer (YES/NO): NO